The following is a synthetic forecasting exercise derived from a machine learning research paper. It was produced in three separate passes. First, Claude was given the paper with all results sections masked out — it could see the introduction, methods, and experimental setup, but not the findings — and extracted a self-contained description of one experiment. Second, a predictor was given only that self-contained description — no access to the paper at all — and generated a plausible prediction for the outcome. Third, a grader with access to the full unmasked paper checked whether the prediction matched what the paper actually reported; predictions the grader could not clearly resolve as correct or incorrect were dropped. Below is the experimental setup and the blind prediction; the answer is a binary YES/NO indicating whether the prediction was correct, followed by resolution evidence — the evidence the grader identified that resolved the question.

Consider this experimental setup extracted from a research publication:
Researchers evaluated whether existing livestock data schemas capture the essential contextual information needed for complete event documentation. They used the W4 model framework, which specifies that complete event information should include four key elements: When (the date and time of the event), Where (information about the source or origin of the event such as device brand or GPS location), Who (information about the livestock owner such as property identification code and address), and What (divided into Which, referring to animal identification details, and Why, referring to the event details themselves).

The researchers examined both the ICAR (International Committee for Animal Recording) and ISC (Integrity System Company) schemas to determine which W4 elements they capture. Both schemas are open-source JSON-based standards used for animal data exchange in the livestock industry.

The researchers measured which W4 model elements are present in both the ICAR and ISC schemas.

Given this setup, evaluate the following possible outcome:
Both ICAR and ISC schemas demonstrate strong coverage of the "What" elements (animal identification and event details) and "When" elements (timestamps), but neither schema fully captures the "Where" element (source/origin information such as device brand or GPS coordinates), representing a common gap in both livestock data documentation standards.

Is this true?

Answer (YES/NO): YES